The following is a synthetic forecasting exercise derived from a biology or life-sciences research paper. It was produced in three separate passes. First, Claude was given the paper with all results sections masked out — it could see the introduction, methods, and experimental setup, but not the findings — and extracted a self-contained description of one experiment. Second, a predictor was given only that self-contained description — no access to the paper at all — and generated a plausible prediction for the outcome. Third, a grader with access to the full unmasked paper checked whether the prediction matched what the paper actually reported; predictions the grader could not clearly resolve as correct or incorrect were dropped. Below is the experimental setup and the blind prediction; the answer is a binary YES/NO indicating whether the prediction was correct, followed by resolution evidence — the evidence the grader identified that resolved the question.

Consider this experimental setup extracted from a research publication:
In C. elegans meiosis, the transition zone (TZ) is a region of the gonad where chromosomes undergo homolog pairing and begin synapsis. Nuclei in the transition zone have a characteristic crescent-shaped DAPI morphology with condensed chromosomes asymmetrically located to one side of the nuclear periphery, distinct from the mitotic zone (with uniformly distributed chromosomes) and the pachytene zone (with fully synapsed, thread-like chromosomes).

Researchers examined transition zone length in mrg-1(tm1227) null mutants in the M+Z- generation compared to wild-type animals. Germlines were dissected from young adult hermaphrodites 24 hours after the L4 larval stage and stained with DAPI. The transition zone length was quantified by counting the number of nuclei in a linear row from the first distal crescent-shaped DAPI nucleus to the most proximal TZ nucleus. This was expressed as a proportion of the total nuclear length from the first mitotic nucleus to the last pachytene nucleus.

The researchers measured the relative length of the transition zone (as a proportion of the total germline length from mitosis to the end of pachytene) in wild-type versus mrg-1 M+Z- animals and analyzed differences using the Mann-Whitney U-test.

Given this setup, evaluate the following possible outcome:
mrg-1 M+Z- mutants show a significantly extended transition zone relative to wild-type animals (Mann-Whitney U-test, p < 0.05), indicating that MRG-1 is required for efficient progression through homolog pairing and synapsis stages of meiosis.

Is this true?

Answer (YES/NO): YES